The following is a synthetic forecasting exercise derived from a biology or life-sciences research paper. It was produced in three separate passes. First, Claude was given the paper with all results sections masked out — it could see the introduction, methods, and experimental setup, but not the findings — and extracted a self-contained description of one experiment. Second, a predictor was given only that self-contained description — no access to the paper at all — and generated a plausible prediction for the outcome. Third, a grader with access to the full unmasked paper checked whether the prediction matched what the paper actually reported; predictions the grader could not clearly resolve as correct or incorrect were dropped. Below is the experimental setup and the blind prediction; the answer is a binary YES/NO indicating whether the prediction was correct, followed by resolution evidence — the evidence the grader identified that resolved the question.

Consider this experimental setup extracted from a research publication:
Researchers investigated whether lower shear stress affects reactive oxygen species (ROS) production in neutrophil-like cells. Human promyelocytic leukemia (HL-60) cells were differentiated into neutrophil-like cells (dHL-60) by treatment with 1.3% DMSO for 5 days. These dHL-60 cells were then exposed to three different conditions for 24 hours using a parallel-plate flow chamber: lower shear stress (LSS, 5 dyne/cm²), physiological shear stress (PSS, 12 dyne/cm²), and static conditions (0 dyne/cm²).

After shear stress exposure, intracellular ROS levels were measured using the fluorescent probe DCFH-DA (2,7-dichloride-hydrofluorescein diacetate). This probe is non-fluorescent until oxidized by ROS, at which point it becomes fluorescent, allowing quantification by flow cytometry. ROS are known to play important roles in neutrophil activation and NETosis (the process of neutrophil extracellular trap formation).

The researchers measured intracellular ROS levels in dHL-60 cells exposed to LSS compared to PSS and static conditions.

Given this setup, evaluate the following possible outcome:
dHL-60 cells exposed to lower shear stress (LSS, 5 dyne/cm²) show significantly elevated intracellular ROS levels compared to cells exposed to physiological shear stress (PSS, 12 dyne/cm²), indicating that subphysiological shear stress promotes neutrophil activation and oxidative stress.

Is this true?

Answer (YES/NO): YES